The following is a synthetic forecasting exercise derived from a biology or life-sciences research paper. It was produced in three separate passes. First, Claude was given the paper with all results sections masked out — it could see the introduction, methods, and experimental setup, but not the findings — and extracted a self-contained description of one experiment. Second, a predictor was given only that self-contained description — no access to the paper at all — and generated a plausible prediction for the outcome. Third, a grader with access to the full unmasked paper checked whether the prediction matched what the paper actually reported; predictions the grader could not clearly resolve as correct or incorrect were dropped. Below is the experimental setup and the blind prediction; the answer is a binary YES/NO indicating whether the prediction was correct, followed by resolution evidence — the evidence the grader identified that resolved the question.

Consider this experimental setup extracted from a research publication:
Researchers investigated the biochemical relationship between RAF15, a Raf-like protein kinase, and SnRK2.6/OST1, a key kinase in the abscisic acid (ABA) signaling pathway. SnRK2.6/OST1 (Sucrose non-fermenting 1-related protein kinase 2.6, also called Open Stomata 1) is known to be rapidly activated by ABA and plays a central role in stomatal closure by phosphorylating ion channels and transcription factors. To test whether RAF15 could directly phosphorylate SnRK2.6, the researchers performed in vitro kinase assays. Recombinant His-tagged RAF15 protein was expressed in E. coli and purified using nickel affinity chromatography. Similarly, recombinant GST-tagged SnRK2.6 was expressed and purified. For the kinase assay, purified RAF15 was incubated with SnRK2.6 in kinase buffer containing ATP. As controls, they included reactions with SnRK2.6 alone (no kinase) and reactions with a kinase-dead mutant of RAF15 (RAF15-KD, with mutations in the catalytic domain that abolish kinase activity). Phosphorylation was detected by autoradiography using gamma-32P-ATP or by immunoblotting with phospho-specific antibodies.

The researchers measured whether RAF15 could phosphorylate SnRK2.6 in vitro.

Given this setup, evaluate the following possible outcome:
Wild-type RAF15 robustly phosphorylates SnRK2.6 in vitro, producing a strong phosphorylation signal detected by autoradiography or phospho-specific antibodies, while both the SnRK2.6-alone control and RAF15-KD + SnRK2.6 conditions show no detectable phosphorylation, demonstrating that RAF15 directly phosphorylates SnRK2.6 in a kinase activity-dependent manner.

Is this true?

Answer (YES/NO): NO